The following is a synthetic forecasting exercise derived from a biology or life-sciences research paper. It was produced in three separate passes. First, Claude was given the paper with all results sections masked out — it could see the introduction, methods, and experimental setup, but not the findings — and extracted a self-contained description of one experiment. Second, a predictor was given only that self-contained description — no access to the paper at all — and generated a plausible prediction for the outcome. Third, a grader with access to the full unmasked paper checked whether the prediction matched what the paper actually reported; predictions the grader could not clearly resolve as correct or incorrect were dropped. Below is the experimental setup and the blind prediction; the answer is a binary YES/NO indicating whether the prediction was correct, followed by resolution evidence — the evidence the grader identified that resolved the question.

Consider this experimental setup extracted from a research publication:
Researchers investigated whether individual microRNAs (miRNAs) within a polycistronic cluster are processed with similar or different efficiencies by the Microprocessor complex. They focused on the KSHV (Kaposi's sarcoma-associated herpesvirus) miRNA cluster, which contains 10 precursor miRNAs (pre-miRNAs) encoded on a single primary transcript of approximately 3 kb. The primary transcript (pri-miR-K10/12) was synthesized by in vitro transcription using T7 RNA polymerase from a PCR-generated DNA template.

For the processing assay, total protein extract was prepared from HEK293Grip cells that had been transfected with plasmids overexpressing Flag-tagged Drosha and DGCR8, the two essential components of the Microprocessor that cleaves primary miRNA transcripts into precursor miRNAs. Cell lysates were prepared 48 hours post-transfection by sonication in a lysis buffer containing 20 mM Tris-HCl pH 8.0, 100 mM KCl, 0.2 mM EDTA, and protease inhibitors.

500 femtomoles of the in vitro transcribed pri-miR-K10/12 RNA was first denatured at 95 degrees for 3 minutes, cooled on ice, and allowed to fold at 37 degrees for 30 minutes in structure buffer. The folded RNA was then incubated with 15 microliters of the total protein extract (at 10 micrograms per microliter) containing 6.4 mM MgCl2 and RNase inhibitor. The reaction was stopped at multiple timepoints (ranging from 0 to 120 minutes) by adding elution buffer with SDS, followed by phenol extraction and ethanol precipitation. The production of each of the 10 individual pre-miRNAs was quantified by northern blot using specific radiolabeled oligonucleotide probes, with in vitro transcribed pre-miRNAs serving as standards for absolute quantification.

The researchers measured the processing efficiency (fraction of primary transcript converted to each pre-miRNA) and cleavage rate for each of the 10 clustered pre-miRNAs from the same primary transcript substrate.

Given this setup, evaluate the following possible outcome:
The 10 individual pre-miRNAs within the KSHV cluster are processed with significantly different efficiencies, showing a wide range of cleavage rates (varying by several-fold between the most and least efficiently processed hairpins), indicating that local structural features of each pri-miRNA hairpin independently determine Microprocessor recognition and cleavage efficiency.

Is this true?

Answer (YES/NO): NO